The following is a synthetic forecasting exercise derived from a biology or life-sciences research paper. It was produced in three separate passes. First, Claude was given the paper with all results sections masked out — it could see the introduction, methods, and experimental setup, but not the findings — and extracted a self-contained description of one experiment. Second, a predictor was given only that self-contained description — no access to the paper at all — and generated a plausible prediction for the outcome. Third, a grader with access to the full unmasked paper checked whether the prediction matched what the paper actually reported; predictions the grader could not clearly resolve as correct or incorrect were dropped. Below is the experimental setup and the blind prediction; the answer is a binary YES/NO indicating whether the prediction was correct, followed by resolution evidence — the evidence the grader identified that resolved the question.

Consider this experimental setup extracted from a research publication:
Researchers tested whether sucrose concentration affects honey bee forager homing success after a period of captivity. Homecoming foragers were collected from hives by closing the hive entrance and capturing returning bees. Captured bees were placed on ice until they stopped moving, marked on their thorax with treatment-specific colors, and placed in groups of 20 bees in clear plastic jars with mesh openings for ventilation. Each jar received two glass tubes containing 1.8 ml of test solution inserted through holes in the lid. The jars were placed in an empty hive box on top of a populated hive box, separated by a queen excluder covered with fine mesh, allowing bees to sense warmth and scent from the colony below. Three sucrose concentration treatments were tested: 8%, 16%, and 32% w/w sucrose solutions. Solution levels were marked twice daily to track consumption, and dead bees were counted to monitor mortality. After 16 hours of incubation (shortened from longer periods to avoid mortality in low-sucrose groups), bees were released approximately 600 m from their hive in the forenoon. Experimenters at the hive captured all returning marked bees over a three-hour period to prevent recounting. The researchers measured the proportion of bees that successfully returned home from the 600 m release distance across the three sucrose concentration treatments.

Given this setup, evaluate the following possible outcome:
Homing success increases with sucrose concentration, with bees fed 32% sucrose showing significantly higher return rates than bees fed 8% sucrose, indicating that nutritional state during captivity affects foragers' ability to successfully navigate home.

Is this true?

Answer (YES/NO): NO